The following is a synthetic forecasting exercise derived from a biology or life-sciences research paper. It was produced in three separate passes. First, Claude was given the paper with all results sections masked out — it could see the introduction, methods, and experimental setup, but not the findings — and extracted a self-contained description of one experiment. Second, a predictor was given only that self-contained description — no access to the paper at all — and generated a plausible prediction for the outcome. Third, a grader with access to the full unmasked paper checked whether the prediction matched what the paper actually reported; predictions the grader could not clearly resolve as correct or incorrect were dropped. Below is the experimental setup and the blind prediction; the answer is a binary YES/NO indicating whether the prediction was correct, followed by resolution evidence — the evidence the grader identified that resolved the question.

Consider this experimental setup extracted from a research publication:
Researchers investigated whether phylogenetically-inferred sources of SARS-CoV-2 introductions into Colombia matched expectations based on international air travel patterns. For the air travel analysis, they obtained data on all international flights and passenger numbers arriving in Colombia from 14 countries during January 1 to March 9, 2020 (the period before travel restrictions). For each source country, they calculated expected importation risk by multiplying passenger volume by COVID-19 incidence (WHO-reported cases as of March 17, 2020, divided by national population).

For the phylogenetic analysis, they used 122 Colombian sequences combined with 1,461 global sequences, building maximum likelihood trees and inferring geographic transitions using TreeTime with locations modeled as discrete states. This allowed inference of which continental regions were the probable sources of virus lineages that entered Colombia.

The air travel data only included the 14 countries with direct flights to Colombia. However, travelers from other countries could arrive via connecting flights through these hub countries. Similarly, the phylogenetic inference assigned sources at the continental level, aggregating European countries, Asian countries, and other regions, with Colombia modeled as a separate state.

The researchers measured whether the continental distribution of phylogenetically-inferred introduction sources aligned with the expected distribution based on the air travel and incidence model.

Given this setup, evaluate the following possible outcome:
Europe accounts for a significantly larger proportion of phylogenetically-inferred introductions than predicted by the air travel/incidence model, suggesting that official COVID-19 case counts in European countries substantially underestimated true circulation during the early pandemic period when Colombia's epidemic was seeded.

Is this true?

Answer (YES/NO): NO